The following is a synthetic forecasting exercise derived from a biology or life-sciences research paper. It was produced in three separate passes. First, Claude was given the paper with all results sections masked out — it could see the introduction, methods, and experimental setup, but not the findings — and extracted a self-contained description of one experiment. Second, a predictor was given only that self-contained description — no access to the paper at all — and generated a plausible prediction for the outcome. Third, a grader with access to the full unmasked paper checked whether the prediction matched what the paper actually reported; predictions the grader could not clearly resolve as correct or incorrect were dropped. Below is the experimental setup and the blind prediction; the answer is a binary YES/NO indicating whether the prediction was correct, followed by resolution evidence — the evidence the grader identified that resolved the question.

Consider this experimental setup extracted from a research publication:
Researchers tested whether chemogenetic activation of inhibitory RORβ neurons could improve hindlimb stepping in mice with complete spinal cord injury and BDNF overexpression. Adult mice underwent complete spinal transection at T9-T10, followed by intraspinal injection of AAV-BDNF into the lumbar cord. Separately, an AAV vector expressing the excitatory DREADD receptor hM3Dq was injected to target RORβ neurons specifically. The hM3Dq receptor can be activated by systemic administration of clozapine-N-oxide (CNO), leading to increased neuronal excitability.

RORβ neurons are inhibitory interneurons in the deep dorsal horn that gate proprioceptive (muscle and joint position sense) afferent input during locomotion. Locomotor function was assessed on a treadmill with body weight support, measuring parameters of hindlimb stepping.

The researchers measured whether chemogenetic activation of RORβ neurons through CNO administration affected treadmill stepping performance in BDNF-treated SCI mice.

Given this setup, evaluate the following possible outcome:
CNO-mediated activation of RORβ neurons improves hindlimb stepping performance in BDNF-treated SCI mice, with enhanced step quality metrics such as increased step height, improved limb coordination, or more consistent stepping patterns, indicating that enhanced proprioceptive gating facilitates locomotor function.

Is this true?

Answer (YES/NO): NO